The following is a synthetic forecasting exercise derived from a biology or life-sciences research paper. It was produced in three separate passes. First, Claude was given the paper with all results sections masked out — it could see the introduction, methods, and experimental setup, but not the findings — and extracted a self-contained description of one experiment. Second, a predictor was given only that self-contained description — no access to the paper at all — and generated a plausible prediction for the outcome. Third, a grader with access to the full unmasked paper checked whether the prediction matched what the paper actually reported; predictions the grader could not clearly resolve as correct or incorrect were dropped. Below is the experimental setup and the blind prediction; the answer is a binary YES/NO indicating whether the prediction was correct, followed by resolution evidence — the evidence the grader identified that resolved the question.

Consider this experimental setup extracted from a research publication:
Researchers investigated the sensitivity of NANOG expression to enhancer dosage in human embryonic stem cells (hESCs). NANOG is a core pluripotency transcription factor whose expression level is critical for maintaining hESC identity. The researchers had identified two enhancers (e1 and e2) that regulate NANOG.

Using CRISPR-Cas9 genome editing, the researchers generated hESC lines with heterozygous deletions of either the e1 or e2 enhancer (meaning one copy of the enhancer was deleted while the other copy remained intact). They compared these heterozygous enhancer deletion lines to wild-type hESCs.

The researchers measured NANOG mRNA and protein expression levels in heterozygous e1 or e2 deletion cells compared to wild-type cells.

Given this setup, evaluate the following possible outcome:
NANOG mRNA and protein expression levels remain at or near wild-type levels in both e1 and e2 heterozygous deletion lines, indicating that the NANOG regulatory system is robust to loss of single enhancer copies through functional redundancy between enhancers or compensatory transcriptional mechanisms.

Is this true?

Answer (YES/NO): NO